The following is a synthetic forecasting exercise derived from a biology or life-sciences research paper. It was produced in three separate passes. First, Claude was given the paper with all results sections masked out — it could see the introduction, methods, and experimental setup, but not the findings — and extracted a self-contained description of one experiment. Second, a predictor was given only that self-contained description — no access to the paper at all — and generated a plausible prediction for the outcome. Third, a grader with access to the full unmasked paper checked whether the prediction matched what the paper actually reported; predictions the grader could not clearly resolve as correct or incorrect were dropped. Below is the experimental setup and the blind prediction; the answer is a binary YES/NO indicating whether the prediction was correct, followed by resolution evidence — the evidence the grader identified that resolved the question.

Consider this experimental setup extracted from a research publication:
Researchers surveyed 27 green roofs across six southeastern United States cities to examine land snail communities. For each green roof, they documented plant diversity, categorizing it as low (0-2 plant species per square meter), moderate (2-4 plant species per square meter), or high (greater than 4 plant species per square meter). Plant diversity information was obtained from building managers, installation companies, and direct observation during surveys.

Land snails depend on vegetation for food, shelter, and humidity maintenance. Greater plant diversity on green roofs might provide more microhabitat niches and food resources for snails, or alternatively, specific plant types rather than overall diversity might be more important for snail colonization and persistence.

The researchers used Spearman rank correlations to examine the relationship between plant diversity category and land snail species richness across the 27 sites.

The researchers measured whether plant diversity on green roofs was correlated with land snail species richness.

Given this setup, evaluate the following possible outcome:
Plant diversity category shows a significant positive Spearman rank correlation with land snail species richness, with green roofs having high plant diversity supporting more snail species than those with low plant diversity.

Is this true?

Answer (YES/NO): YES